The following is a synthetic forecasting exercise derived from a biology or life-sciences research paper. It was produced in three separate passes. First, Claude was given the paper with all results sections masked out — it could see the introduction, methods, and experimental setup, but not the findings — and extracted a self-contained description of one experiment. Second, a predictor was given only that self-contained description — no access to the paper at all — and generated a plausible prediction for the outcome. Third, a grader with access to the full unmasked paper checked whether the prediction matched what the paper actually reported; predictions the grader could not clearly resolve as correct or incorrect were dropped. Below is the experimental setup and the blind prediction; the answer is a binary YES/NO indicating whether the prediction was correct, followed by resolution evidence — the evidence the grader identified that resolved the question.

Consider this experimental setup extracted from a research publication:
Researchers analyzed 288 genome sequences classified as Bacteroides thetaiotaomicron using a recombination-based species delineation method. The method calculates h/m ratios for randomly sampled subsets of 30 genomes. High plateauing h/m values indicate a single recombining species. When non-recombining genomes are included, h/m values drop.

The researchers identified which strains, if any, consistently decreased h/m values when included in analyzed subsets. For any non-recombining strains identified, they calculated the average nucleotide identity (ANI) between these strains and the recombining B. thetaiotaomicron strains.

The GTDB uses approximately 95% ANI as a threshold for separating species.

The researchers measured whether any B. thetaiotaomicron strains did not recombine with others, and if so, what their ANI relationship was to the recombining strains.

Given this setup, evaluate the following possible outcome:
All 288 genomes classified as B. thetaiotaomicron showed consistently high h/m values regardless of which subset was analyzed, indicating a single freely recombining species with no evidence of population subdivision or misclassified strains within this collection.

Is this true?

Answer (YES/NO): NO